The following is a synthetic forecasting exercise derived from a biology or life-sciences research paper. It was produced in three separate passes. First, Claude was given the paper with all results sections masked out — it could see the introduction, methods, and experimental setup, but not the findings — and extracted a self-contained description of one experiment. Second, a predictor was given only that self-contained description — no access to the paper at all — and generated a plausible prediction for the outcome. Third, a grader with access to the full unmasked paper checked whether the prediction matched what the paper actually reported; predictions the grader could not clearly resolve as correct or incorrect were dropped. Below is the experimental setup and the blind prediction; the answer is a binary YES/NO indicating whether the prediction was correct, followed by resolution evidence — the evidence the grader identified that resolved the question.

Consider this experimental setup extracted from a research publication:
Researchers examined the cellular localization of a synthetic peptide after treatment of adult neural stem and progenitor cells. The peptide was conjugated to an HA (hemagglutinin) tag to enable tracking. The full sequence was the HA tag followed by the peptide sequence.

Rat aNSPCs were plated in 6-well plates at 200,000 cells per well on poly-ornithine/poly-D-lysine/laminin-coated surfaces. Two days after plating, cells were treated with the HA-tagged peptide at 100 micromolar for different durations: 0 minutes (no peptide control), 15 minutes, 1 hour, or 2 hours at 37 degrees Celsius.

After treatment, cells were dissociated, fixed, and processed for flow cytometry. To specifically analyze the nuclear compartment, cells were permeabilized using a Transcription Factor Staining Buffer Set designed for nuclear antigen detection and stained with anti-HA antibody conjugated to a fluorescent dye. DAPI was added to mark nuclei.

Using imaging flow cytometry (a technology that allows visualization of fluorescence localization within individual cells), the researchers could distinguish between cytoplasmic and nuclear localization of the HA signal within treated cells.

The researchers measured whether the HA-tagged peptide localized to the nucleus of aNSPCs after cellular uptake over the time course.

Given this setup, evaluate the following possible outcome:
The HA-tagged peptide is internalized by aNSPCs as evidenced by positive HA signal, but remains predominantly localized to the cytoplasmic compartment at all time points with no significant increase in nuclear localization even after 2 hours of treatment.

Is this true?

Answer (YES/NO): YES